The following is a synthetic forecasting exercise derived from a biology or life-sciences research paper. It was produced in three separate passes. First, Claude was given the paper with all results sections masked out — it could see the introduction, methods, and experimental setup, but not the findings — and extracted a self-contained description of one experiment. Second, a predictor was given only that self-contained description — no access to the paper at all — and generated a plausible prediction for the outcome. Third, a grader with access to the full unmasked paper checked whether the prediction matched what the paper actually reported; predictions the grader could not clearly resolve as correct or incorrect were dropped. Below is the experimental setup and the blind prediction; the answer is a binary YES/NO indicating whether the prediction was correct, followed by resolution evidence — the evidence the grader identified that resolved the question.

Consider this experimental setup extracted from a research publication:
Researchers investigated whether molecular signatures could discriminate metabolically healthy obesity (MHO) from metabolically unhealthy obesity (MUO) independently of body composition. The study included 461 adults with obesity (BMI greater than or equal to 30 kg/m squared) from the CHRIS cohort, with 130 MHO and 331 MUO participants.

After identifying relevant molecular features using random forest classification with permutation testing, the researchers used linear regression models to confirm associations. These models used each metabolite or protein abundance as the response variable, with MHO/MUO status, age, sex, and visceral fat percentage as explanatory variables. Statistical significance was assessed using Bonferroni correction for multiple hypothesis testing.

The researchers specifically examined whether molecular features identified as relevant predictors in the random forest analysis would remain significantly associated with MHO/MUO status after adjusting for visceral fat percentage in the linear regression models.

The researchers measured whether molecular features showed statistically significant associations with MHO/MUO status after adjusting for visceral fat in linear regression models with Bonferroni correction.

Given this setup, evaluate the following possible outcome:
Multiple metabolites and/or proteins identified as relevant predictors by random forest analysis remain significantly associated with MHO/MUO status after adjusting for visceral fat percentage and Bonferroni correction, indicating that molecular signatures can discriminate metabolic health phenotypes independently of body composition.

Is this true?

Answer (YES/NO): YES